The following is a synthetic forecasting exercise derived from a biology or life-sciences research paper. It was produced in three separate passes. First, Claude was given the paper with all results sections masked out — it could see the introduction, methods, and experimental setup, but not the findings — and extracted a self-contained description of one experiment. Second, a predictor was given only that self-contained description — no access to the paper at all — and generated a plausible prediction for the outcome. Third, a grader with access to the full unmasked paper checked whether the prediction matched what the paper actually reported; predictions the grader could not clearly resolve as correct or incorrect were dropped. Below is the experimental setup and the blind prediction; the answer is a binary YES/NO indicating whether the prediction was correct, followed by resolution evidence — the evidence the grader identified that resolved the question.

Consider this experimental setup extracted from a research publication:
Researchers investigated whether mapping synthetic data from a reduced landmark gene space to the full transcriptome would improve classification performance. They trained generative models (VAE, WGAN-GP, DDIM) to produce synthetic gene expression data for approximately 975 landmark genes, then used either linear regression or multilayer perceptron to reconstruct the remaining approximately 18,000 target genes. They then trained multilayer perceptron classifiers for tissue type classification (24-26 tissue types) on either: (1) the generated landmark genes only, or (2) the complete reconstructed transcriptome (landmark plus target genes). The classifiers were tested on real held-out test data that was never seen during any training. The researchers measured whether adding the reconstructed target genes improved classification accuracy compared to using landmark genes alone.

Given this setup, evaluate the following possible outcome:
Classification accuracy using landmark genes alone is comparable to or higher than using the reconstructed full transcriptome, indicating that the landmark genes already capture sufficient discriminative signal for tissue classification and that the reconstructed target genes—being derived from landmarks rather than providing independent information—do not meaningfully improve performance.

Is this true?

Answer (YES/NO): NO